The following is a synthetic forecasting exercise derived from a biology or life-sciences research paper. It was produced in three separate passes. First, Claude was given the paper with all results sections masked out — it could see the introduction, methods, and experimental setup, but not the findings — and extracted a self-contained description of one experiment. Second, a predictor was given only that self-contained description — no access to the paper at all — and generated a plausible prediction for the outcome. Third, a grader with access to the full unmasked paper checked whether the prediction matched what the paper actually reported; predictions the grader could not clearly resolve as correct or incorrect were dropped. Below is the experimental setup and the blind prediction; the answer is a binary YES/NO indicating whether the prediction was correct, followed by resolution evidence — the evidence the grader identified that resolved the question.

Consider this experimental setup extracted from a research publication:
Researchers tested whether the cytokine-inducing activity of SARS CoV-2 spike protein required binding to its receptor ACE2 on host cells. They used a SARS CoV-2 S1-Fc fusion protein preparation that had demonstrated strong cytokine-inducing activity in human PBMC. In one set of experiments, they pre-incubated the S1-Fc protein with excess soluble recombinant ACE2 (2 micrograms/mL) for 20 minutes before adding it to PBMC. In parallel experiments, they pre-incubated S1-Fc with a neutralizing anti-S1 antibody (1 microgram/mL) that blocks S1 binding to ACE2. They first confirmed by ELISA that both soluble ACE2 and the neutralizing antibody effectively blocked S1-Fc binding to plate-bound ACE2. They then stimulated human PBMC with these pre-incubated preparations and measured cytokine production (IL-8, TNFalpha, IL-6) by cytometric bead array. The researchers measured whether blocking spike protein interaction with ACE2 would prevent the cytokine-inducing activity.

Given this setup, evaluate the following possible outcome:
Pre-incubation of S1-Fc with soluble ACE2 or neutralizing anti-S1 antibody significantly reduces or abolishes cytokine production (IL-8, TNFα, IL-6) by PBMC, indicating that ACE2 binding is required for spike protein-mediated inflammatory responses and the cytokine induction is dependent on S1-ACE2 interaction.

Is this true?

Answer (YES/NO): NO